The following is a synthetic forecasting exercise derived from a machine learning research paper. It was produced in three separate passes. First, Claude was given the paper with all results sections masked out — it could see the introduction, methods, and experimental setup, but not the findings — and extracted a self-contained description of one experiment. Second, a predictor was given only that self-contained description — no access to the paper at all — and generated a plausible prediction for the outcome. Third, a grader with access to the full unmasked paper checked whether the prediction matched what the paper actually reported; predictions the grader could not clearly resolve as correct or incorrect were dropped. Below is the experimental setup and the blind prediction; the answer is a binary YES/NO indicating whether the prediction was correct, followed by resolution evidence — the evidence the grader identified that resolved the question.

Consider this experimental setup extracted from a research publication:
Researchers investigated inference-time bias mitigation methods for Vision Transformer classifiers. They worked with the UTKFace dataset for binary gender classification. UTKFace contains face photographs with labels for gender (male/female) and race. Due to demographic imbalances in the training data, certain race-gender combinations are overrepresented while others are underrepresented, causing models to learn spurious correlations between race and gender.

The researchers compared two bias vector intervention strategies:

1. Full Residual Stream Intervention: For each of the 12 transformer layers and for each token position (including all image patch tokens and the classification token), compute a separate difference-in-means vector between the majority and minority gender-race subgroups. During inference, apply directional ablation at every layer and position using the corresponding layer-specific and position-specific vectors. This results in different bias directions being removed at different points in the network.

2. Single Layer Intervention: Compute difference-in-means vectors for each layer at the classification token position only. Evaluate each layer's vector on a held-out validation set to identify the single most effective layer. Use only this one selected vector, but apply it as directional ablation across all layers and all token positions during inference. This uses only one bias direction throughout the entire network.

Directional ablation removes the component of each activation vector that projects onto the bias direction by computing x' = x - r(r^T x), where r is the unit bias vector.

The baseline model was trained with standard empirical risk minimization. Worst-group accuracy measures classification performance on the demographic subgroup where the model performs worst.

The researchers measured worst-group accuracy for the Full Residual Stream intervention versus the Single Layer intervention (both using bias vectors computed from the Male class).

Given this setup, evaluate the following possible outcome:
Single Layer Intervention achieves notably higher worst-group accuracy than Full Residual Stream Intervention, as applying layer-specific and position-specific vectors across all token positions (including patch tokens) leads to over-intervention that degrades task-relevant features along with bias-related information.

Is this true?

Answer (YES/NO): YES